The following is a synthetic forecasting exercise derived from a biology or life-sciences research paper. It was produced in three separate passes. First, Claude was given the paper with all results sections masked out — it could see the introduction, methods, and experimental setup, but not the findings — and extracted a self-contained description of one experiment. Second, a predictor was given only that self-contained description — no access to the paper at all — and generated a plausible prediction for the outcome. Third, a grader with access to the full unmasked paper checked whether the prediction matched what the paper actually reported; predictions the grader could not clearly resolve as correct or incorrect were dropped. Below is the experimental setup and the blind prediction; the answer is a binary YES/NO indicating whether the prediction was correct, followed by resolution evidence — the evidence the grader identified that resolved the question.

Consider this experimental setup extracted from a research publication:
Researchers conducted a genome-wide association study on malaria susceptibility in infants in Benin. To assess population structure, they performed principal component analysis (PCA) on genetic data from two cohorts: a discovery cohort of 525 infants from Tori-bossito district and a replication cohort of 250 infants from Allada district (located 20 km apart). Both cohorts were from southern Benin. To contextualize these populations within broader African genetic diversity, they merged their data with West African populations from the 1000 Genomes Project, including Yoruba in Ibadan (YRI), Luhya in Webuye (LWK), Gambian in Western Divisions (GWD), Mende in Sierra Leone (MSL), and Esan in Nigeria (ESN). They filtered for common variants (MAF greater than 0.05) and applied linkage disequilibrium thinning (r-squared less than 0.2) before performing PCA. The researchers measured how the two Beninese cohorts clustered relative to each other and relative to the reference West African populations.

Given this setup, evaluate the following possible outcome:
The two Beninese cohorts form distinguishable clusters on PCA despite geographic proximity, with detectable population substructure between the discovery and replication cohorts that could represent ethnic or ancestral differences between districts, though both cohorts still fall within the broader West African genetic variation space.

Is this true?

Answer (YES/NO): NO